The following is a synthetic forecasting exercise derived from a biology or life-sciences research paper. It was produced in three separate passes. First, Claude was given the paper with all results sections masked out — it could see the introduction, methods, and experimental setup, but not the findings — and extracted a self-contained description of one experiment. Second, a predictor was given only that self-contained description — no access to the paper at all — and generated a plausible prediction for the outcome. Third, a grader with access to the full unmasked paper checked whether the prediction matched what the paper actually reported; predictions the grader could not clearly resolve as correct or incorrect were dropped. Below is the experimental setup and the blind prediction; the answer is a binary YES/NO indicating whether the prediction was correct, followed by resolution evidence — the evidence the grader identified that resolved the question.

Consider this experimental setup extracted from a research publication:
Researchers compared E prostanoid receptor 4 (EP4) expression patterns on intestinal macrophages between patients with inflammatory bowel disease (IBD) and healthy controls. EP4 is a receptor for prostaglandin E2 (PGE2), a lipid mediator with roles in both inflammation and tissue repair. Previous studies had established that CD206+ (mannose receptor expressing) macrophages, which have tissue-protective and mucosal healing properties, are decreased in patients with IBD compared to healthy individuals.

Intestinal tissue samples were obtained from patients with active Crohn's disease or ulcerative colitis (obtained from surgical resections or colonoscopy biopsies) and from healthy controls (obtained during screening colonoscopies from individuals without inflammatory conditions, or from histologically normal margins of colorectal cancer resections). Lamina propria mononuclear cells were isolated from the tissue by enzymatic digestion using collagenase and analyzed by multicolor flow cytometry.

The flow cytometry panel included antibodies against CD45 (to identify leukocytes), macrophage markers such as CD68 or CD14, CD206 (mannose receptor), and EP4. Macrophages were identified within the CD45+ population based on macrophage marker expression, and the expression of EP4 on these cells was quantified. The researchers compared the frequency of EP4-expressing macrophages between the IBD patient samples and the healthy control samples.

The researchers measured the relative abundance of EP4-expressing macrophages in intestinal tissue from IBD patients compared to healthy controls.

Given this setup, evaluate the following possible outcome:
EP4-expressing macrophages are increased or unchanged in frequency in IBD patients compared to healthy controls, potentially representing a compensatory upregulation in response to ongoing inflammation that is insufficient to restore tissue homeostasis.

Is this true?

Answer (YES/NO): NO